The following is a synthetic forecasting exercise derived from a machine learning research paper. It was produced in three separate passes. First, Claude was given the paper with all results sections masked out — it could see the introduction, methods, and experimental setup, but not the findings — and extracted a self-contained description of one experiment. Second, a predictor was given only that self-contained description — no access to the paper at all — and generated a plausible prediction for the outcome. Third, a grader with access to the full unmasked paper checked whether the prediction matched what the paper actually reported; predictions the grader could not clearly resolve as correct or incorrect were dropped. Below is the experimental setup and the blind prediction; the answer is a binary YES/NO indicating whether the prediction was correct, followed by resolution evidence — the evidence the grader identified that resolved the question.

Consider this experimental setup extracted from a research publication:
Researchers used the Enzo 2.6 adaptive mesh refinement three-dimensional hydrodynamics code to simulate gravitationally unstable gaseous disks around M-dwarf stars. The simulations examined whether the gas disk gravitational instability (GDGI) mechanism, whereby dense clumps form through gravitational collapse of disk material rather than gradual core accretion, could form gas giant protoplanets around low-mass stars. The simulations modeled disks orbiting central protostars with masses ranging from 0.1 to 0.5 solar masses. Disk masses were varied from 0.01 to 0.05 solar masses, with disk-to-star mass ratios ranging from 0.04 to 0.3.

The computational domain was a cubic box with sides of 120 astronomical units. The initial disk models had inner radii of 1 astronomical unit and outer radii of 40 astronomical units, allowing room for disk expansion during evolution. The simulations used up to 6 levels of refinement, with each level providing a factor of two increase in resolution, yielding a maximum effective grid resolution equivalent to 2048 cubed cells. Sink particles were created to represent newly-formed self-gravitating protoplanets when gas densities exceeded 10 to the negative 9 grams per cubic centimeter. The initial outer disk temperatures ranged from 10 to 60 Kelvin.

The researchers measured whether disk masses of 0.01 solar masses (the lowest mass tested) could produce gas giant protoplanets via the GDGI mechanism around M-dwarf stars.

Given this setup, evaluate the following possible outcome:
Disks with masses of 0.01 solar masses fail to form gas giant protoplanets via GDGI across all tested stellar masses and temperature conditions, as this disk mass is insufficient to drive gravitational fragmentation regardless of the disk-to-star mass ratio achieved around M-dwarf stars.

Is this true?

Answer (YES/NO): YES